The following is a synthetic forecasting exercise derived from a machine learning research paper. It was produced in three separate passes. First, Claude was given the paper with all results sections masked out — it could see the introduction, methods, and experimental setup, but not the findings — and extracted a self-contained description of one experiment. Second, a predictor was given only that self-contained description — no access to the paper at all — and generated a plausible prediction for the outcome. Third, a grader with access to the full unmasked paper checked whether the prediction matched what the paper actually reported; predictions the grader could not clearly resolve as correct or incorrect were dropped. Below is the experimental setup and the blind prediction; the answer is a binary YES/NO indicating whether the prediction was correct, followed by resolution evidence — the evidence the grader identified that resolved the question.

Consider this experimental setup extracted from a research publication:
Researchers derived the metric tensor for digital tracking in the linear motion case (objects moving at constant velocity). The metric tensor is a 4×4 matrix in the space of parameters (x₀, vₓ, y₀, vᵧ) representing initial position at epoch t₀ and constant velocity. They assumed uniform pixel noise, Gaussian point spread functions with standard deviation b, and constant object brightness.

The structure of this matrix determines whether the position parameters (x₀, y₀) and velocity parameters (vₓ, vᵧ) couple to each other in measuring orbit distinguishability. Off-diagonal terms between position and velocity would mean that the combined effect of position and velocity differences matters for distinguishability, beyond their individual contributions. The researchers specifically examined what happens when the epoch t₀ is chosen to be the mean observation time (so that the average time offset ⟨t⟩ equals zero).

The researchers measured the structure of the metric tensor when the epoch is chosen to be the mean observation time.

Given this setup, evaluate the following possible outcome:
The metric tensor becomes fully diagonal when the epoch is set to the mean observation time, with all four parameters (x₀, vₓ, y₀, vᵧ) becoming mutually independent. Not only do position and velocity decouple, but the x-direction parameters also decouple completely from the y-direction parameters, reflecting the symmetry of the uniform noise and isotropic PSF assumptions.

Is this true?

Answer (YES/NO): YES